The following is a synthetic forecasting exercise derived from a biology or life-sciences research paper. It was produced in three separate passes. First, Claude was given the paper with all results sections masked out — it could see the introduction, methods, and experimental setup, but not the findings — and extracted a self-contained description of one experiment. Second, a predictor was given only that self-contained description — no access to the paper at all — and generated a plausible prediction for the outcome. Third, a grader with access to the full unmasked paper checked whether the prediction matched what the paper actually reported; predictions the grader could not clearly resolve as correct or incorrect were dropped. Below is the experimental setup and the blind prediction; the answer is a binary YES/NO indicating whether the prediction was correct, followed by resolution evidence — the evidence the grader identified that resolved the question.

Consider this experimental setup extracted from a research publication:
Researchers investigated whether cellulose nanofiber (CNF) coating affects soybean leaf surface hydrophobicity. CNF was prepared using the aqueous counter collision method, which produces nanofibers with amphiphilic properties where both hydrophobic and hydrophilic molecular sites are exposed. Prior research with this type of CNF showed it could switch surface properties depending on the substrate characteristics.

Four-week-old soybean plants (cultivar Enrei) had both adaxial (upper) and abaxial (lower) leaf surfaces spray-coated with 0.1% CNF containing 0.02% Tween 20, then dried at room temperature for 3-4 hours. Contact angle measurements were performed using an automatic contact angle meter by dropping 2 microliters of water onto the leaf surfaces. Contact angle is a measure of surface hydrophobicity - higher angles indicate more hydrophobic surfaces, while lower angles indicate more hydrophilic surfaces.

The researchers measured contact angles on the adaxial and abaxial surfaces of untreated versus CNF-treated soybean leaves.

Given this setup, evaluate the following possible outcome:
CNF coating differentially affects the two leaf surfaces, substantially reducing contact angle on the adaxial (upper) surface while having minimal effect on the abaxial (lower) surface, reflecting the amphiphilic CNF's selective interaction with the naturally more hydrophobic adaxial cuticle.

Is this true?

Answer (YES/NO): NO